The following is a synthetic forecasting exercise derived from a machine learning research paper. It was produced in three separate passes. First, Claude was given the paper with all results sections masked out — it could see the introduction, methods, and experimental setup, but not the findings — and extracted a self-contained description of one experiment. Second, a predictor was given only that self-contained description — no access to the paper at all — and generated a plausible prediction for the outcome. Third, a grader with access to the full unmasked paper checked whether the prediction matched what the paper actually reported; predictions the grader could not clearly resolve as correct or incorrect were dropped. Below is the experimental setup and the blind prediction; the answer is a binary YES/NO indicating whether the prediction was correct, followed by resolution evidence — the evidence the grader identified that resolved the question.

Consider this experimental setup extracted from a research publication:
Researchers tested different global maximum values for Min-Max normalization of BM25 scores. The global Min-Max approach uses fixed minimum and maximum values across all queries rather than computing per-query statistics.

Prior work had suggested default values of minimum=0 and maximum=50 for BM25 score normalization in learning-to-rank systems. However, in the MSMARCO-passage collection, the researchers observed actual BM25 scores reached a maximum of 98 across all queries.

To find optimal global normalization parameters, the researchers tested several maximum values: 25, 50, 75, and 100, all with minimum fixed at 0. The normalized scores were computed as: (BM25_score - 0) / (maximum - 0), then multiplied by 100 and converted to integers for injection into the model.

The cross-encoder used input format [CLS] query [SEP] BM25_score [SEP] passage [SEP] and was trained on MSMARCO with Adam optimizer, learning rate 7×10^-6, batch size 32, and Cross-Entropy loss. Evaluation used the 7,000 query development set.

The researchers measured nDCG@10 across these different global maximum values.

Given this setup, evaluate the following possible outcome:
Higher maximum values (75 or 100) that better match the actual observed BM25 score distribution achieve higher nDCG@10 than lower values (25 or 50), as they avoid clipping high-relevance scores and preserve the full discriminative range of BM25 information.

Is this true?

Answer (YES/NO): NO